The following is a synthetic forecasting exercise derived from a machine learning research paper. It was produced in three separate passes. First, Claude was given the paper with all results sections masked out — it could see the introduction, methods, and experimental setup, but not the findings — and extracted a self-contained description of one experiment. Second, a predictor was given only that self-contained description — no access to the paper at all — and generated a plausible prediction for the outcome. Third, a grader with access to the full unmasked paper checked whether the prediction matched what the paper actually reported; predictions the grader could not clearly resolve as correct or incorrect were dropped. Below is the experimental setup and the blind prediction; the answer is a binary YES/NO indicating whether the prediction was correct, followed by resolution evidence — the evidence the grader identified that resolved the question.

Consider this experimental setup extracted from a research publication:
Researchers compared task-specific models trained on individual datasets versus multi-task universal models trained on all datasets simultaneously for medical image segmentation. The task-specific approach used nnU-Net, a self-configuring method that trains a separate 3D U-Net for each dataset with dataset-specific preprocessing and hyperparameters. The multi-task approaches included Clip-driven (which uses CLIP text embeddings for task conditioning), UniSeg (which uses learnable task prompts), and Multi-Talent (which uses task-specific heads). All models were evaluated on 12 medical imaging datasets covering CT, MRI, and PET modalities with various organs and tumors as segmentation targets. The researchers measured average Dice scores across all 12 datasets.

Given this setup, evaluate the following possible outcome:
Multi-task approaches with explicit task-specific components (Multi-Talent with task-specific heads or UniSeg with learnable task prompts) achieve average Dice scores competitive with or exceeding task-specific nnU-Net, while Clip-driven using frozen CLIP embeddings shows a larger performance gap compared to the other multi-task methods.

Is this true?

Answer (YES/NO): YES